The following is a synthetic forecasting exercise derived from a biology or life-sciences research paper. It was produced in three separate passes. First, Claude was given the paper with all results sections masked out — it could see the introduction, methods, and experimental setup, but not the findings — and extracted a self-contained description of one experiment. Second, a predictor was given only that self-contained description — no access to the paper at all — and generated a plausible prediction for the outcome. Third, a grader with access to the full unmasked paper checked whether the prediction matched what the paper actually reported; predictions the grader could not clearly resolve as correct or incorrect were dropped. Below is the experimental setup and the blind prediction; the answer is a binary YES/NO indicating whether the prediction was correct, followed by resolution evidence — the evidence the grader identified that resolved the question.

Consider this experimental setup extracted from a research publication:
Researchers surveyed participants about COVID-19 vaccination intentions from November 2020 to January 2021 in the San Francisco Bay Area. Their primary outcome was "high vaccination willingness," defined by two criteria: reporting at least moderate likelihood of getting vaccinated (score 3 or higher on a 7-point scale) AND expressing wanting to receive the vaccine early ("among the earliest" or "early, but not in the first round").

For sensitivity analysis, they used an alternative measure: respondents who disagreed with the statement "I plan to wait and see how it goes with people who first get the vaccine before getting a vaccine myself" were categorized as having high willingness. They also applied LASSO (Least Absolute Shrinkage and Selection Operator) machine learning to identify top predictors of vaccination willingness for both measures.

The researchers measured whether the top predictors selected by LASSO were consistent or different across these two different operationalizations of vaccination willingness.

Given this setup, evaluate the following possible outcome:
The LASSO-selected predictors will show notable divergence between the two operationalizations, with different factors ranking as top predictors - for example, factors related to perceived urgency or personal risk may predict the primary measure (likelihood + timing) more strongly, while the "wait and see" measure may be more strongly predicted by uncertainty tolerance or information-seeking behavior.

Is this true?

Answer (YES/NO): NO